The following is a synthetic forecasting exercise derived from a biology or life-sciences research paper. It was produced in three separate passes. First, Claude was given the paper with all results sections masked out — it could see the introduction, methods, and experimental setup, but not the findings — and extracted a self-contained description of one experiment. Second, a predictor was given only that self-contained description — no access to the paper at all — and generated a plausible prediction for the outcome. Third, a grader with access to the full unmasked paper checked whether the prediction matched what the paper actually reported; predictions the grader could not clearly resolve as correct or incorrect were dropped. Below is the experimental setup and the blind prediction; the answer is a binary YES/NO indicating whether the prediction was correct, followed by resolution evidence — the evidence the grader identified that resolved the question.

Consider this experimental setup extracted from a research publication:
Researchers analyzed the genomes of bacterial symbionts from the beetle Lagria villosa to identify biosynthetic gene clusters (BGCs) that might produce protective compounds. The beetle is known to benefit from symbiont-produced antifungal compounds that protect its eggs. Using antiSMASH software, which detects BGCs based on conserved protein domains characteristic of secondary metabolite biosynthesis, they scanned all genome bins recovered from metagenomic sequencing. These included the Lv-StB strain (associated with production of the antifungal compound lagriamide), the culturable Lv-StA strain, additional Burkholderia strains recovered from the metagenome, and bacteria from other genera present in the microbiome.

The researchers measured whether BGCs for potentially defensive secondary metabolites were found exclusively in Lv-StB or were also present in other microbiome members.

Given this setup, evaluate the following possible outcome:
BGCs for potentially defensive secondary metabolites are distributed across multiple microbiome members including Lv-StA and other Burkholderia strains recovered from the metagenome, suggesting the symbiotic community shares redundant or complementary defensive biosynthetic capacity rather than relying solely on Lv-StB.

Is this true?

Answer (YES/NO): YES